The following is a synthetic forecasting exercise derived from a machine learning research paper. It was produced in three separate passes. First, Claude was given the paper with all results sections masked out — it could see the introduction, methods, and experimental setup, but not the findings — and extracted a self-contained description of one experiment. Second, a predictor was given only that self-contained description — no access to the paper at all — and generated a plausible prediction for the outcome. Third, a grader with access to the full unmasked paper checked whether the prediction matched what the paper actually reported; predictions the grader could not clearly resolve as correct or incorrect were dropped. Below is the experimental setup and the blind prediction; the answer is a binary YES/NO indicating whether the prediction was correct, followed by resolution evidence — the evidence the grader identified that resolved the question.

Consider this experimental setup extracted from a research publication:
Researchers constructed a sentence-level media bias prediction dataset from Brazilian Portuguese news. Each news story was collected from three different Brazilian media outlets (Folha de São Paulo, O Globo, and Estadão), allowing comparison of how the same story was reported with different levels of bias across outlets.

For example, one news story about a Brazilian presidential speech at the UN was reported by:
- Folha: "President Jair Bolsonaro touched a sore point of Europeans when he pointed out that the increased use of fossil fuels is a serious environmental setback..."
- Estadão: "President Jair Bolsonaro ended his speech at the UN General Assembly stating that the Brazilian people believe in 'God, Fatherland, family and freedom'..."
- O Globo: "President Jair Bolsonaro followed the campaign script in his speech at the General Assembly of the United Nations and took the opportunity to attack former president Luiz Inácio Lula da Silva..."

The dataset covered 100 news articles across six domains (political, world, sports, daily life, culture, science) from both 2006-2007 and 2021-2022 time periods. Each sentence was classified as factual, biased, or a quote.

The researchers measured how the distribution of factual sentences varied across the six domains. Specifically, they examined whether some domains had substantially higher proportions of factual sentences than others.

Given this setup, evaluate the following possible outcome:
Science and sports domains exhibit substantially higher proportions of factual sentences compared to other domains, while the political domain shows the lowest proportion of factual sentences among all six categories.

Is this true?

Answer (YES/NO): NO